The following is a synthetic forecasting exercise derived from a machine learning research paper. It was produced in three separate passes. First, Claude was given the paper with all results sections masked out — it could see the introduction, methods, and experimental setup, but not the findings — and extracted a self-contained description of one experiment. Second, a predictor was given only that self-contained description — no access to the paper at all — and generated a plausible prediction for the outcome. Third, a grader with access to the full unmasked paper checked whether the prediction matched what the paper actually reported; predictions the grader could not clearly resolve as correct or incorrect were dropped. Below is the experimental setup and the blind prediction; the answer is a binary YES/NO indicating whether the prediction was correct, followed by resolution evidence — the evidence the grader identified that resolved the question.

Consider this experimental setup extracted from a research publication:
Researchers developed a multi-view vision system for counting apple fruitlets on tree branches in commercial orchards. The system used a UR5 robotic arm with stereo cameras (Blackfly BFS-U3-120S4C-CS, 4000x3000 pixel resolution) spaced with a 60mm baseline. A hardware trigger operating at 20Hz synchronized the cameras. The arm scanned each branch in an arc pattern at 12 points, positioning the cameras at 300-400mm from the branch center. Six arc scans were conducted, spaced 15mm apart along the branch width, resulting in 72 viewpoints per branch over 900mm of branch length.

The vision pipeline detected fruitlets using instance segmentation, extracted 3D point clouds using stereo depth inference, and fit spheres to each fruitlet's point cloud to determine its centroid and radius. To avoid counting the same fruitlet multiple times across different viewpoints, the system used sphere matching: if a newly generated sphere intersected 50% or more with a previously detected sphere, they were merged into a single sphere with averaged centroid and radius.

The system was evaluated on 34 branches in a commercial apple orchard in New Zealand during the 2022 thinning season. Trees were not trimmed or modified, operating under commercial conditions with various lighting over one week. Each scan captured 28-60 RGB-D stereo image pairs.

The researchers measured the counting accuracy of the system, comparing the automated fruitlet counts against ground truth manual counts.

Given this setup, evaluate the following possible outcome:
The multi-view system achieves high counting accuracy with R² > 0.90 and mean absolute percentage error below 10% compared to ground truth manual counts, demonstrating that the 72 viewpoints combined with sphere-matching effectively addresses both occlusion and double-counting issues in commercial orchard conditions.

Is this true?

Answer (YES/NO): NO